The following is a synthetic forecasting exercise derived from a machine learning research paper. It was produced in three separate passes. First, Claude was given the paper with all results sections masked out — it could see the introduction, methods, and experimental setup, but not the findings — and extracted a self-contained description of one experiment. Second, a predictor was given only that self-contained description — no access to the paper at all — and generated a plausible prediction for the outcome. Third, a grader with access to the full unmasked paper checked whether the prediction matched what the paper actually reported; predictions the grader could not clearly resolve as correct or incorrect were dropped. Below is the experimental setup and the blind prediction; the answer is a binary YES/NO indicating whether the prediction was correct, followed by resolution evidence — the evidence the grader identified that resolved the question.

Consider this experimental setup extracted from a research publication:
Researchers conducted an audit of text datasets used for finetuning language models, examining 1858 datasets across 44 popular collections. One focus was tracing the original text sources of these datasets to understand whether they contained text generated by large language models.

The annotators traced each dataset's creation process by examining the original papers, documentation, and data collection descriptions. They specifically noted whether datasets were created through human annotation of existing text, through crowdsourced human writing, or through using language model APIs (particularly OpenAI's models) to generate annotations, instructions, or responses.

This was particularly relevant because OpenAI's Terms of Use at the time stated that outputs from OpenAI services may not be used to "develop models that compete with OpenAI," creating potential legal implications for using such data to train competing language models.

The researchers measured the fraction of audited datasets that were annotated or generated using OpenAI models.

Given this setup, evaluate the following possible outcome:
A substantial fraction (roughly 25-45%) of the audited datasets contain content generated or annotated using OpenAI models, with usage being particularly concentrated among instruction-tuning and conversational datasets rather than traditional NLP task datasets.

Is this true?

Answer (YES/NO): NO